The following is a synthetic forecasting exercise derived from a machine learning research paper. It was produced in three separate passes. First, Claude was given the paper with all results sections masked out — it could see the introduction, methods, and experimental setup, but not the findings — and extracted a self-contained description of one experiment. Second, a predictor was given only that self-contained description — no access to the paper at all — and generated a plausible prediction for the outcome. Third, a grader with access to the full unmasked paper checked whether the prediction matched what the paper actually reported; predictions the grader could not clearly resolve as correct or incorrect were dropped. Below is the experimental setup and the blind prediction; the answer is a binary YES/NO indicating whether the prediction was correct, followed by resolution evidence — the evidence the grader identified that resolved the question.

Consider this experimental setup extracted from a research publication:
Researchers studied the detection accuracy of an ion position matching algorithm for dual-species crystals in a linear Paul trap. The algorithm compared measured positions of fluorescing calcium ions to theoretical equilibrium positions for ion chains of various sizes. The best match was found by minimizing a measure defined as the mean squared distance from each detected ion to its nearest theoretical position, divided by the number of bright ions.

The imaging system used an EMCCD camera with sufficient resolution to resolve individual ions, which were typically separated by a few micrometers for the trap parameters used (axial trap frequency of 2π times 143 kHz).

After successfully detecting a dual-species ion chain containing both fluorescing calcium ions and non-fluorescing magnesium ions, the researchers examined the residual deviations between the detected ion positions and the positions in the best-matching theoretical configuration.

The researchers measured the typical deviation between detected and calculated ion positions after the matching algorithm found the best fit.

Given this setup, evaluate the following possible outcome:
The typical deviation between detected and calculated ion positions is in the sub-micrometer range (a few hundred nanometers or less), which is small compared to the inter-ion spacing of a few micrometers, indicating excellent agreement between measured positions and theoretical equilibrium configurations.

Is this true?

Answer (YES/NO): NO